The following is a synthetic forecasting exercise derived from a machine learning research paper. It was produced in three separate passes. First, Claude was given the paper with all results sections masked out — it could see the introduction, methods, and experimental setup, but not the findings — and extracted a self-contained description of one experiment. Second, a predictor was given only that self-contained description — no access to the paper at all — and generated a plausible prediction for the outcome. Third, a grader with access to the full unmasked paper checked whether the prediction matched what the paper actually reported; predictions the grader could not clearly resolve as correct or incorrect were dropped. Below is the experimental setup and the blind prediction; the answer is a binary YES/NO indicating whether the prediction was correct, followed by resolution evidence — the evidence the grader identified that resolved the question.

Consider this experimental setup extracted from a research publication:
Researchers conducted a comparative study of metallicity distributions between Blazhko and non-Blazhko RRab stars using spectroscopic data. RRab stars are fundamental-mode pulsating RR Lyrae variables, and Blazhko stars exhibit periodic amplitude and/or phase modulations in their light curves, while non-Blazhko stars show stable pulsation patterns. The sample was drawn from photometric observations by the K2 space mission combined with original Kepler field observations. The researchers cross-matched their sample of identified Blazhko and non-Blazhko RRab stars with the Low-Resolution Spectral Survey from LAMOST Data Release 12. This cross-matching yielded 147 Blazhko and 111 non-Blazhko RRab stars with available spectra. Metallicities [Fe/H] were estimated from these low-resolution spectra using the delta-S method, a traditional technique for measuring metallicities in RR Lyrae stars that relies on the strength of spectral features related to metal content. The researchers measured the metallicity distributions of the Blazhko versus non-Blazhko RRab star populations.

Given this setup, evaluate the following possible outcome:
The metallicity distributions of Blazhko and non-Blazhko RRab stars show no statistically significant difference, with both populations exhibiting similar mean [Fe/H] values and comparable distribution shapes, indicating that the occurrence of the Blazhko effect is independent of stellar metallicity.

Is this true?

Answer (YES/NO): YES